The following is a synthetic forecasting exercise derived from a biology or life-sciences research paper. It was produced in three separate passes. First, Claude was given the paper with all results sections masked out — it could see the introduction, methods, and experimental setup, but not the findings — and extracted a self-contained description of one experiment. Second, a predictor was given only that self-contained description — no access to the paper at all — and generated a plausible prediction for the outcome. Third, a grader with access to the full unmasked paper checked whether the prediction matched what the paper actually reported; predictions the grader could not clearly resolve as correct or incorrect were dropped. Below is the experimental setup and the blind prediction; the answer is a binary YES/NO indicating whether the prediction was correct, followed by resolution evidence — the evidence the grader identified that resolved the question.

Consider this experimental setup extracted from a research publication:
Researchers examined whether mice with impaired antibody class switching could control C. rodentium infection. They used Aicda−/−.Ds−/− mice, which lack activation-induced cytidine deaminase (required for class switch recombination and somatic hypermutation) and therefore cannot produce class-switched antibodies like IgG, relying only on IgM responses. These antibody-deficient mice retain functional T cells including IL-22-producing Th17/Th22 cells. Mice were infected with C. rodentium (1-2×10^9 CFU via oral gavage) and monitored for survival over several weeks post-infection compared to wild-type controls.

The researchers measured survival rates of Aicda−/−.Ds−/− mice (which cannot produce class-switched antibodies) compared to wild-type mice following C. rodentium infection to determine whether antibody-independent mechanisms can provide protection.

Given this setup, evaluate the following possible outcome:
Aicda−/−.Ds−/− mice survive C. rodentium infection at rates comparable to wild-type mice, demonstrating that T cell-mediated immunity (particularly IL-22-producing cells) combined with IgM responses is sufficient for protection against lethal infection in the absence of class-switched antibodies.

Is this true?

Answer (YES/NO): NO